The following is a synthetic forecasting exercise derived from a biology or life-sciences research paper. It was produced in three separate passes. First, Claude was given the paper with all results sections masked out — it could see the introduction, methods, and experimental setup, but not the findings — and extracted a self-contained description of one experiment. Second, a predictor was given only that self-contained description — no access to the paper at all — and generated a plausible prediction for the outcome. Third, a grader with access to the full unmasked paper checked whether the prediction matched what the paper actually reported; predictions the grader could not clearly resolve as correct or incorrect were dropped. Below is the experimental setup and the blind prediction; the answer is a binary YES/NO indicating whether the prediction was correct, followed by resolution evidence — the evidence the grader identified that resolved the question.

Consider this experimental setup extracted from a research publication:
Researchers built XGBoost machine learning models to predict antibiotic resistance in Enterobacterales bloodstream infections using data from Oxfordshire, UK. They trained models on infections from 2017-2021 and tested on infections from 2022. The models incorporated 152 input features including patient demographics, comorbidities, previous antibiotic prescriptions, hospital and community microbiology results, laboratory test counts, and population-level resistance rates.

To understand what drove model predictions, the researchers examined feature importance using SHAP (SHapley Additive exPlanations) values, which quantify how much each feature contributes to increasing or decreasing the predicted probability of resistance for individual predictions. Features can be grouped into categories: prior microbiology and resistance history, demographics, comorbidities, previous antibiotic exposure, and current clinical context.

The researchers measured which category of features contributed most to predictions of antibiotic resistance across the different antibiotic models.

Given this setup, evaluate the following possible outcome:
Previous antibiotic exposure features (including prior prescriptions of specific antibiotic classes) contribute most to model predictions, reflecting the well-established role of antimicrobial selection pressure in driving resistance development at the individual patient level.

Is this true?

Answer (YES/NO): NO